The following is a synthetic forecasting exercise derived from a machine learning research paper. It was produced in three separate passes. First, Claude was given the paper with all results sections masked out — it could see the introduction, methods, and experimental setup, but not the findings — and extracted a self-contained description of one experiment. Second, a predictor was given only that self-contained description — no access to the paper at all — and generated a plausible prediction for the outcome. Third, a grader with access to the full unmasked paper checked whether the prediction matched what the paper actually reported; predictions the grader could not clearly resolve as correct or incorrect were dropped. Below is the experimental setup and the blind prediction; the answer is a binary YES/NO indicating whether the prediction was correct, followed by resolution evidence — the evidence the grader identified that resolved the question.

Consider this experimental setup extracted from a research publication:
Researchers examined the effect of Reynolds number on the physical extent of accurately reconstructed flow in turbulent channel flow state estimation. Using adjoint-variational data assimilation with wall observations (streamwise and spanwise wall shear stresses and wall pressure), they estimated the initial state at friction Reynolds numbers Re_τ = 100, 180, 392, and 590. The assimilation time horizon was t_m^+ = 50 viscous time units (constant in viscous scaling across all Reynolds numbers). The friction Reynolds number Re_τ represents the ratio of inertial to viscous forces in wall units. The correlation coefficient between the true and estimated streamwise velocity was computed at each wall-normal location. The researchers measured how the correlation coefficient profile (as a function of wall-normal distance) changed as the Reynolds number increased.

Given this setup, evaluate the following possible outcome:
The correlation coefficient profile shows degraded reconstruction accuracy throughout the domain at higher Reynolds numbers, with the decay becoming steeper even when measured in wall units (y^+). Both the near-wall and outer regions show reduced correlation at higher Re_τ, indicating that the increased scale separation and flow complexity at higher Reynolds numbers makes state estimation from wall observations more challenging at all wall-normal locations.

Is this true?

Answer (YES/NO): NO